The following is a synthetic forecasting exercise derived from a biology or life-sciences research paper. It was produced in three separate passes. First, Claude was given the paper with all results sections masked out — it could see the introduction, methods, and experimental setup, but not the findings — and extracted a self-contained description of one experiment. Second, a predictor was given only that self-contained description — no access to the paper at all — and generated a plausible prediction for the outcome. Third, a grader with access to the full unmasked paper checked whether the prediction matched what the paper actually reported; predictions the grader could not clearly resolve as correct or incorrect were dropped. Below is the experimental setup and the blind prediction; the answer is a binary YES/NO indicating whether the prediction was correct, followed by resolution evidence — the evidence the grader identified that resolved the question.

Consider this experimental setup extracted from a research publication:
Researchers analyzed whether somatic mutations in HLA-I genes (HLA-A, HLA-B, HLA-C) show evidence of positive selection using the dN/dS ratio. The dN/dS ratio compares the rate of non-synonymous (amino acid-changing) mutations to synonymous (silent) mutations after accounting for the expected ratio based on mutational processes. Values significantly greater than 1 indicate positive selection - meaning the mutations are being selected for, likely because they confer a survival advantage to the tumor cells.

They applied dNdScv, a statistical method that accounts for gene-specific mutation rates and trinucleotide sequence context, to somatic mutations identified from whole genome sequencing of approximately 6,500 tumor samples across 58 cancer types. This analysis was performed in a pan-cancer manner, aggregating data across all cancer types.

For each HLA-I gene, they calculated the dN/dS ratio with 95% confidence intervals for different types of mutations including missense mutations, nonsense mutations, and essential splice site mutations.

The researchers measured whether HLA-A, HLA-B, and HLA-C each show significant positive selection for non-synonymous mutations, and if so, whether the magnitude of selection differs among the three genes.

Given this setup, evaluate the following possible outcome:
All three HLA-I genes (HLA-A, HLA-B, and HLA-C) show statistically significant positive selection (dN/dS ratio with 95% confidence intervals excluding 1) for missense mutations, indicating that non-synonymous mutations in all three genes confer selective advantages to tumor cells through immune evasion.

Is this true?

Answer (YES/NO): NO